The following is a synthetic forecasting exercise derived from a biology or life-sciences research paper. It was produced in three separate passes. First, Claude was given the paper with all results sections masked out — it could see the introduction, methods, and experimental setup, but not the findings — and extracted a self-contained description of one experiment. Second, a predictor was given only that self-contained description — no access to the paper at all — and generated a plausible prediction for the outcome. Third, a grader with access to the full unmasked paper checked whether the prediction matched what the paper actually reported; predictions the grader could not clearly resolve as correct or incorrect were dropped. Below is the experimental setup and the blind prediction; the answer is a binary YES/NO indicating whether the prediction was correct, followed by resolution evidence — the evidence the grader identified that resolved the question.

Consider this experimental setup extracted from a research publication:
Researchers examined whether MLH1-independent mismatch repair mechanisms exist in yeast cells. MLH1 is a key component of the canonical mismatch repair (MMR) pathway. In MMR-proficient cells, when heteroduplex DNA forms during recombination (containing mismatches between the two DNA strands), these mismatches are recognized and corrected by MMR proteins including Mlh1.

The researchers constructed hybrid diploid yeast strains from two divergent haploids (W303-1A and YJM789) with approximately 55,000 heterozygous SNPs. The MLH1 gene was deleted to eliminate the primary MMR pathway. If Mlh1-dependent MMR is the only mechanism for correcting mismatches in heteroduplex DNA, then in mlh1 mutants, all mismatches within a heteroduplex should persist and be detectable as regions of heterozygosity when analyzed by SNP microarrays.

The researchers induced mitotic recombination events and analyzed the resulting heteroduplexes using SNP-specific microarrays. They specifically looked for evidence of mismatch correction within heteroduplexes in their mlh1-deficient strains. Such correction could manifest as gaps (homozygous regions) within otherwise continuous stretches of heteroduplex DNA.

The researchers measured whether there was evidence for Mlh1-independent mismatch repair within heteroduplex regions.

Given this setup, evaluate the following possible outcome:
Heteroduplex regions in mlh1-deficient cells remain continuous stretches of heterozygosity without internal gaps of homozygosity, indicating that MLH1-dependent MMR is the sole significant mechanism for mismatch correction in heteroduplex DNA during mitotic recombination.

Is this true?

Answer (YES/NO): NO